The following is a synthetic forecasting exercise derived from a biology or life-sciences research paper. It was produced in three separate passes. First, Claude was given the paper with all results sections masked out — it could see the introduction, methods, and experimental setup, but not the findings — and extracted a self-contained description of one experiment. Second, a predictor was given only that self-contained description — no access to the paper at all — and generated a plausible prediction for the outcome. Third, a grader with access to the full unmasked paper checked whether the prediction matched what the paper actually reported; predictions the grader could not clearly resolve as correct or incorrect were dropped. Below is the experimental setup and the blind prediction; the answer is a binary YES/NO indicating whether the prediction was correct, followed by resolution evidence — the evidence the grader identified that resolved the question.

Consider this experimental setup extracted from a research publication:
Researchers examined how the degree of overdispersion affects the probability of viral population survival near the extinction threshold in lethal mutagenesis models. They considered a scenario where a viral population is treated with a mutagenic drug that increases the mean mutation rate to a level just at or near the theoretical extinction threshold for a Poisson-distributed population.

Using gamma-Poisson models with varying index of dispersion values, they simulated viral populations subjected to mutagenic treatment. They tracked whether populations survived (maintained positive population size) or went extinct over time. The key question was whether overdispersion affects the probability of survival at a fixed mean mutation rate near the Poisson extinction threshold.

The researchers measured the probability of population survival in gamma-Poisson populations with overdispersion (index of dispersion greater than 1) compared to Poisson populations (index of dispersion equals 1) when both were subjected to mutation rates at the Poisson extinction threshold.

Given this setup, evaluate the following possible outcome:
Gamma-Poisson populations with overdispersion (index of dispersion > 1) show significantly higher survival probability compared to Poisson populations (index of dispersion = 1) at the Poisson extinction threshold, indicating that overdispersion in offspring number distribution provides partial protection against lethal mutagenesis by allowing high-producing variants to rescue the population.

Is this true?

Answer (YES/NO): YES